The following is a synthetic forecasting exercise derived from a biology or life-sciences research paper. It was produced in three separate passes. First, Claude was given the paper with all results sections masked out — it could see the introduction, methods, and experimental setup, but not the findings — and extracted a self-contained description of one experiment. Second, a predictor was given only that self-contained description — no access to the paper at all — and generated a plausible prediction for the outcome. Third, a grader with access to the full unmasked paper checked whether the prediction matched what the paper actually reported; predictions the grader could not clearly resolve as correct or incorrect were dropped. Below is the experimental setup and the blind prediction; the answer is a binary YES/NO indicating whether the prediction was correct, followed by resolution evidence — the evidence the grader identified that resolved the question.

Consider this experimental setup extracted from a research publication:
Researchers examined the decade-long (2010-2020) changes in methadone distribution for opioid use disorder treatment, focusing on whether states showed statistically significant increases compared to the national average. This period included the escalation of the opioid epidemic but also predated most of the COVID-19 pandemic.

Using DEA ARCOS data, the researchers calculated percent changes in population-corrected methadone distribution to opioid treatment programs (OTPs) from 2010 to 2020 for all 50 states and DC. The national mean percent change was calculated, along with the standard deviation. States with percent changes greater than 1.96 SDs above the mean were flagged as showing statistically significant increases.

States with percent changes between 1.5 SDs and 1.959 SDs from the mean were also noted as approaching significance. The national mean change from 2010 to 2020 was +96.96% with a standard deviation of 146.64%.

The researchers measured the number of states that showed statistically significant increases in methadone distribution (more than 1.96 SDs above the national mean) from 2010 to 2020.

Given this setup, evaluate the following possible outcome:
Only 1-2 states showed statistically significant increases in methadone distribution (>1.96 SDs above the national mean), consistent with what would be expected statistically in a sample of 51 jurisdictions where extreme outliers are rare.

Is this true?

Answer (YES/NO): YES